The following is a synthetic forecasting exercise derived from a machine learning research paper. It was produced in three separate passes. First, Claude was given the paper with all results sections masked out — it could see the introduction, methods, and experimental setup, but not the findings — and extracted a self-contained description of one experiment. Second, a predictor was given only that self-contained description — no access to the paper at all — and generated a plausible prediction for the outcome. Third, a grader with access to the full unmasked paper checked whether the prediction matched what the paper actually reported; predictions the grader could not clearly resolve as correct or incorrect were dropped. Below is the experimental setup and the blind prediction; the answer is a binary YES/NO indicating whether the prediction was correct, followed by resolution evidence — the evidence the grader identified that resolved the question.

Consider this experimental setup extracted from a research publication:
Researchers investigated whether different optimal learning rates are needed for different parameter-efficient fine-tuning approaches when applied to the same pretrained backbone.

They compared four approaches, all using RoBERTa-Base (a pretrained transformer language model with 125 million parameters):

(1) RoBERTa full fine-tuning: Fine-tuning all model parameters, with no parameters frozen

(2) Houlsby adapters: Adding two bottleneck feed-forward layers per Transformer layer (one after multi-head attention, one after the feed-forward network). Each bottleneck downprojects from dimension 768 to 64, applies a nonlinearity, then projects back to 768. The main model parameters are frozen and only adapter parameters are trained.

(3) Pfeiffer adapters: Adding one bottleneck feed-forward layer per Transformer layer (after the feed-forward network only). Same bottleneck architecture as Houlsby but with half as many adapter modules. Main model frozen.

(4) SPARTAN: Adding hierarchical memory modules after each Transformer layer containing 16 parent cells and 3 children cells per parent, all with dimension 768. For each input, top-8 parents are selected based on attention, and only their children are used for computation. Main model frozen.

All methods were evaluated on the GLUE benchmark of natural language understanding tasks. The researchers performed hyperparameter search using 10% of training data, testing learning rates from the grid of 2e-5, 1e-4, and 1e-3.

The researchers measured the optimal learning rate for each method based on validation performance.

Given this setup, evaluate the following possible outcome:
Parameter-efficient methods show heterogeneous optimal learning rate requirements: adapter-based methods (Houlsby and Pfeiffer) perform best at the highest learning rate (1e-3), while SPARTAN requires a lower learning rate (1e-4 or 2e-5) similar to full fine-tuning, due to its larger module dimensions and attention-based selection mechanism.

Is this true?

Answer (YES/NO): NO